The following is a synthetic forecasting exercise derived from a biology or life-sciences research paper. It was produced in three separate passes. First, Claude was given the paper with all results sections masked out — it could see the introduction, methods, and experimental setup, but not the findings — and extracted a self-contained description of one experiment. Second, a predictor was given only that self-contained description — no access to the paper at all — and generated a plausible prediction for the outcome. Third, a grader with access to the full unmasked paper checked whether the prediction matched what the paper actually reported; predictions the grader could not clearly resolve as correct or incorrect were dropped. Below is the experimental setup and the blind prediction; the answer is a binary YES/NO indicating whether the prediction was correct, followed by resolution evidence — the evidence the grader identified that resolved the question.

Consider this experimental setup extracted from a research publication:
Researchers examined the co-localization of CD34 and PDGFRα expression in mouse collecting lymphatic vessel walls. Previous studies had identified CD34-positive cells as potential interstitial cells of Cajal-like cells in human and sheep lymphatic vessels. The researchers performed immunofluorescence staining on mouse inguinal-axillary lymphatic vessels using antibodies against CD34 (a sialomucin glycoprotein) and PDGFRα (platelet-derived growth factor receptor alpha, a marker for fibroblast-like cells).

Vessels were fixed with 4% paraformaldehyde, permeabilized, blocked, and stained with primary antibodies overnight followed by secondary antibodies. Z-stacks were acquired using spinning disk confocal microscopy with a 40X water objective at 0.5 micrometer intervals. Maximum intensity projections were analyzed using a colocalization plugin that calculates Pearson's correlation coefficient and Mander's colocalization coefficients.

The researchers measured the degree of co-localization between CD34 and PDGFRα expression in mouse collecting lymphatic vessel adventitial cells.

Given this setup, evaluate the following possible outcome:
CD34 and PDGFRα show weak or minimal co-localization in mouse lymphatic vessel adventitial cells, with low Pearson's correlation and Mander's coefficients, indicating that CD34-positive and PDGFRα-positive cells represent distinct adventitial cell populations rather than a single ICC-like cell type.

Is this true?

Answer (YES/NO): NO